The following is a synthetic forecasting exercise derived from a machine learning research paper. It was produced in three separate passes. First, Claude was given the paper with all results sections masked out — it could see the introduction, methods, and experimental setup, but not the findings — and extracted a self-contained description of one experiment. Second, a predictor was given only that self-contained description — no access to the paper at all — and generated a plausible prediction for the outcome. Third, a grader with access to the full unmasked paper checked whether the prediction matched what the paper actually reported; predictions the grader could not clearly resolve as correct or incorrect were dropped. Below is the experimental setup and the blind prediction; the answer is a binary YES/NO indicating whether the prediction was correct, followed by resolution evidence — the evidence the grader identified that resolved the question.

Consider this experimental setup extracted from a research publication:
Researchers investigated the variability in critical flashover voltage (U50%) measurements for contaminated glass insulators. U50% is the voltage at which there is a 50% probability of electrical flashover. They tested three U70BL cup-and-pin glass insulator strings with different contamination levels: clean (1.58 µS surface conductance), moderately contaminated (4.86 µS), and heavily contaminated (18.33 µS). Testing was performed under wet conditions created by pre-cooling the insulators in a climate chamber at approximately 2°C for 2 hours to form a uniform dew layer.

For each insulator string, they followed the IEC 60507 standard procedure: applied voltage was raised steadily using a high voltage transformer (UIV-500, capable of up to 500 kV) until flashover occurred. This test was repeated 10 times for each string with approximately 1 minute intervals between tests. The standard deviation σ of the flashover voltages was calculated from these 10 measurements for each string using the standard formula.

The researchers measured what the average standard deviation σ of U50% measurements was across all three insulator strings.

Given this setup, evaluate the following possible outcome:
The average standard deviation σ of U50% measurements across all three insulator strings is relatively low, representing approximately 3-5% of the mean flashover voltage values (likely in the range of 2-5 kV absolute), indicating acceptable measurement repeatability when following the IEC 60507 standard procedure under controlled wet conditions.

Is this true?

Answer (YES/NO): NO